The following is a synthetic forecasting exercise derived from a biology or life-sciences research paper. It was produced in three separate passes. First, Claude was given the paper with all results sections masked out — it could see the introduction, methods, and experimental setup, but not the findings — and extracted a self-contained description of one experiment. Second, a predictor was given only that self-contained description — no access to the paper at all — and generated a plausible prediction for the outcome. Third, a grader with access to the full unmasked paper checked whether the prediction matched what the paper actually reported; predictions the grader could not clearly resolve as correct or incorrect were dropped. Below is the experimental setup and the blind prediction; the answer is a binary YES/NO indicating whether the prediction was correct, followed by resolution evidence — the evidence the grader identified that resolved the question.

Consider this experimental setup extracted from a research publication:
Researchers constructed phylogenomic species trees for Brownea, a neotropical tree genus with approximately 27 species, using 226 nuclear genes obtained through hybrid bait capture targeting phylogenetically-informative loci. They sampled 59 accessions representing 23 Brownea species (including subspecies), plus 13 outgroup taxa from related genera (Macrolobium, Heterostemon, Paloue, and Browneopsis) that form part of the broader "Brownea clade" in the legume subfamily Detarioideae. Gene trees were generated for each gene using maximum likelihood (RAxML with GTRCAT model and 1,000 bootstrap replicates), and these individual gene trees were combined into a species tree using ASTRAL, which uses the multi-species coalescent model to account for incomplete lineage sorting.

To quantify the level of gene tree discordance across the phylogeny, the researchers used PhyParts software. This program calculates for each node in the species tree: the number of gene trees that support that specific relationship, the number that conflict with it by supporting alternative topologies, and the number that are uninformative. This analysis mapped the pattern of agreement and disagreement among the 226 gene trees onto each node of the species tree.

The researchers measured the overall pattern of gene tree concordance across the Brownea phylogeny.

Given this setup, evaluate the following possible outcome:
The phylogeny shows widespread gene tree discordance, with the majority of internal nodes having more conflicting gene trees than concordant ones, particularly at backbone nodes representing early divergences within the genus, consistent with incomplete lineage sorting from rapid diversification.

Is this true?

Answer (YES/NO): NO